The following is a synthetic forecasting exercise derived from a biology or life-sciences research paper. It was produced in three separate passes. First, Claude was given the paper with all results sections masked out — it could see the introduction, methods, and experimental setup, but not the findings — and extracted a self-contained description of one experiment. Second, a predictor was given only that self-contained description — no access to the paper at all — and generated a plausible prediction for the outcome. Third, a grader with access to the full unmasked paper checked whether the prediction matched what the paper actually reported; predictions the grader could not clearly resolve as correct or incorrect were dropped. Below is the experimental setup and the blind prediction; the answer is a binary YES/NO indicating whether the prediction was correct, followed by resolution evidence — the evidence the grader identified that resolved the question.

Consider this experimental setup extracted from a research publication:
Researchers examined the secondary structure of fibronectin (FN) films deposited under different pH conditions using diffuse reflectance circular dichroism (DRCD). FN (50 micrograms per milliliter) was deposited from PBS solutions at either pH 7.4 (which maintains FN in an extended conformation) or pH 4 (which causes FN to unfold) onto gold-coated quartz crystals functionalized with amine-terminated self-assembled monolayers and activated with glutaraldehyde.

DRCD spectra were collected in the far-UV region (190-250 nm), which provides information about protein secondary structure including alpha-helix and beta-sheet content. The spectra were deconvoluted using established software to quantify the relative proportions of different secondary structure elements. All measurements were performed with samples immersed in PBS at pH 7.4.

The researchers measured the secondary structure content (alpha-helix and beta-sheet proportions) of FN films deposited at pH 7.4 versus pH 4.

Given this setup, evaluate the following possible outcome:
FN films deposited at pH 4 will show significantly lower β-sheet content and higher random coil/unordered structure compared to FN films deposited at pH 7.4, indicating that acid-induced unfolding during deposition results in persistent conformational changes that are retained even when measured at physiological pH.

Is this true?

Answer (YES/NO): NO